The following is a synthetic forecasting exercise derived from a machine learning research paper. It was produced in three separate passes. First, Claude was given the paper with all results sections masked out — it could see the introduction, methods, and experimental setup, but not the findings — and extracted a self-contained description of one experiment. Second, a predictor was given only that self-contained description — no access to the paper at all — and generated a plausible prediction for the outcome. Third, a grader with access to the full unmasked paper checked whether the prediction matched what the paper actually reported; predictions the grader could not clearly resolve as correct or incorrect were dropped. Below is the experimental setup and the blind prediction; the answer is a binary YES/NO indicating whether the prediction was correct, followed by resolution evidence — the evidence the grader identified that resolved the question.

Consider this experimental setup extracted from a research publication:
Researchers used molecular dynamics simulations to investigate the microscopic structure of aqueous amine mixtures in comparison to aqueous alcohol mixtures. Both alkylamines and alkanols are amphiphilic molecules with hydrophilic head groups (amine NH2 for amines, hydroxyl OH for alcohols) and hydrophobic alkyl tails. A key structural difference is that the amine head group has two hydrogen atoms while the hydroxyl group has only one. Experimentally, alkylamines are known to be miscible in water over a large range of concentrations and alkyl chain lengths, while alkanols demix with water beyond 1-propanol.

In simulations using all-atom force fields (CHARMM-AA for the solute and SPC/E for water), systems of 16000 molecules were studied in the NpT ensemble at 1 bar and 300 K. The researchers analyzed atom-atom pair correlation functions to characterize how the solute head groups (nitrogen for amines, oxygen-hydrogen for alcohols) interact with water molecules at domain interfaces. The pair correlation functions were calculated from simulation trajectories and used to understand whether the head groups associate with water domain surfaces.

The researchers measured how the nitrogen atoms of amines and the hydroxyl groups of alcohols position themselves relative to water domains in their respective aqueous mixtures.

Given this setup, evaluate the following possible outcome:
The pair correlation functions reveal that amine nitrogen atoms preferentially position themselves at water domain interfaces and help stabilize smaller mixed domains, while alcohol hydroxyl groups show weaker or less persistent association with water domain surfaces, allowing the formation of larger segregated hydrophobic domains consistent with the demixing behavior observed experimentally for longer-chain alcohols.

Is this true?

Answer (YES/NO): YES